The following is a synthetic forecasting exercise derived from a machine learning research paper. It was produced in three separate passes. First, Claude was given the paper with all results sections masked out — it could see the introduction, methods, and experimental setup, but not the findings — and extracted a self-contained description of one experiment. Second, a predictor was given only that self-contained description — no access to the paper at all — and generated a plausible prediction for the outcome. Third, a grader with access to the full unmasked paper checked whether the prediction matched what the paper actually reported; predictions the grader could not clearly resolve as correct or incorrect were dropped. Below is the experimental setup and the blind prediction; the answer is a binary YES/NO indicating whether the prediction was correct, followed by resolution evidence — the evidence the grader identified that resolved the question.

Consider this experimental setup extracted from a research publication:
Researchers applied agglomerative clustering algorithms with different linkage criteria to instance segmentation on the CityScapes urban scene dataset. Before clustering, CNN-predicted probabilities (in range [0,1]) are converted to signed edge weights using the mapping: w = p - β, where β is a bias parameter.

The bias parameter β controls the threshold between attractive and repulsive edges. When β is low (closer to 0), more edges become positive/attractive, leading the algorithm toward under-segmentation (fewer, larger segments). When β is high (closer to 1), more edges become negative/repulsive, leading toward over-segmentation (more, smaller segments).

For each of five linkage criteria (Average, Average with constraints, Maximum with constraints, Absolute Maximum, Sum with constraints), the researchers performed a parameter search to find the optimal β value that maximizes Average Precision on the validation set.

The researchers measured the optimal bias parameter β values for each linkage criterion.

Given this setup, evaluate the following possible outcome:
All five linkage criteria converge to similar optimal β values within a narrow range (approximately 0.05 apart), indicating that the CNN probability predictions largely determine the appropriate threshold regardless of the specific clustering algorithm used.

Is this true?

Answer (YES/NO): NO